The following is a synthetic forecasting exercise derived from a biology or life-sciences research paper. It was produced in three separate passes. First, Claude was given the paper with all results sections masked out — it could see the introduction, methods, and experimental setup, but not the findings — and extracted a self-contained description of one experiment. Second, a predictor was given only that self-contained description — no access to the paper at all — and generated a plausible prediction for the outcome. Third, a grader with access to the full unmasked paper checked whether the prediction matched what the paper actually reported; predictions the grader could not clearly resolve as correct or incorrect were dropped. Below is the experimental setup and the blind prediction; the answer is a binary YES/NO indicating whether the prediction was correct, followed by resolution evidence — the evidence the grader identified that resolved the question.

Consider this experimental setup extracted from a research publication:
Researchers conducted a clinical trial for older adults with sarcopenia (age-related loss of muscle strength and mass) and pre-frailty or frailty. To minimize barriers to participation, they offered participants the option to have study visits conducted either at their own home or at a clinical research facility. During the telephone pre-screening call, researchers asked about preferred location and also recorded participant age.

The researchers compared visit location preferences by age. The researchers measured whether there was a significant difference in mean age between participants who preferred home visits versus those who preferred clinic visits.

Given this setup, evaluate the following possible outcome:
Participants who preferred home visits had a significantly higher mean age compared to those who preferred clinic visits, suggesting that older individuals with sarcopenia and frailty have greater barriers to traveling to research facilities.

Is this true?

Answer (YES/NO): NO